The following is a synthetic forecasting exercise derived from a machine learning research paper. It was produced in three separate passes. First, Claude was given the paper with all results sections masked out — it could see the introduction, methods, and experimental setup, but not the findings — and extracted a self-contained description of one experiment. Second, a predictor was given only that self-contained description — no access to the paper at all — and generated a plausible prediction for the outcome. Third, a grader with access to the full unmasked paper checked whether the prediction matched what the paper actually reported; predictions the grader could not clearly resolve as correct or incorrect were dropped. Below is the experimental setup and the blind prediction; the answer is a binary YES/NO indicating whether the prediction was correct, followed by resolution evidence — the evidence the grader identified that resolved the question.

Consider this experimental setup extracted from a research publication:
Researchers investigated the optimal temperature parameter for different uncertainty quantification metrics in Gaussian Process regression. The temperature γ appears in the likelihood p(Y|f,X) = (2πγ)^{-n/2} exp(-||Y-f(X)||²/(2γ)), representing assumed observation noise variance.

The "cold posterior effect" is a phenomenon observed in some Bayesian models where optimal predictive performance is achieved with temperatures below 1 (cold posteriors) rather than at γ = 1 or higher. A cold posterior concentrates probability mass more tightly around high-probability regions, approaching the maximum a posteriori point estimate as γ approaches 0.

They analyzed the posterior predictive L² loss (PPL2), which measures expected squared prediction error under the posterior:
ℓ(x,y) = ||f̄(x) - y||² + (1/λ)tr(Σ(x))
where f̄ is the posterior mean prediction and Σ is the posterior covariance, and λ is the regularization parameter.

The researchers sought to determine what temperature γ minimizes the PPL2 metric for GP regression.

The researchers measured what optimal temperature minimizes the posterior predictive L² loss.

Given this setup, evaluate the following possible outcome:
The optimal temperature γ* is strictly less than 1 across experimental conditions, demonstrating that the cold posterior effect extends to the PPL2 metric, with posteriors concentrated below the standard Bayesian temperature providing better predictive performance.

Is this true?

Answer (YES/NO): YES